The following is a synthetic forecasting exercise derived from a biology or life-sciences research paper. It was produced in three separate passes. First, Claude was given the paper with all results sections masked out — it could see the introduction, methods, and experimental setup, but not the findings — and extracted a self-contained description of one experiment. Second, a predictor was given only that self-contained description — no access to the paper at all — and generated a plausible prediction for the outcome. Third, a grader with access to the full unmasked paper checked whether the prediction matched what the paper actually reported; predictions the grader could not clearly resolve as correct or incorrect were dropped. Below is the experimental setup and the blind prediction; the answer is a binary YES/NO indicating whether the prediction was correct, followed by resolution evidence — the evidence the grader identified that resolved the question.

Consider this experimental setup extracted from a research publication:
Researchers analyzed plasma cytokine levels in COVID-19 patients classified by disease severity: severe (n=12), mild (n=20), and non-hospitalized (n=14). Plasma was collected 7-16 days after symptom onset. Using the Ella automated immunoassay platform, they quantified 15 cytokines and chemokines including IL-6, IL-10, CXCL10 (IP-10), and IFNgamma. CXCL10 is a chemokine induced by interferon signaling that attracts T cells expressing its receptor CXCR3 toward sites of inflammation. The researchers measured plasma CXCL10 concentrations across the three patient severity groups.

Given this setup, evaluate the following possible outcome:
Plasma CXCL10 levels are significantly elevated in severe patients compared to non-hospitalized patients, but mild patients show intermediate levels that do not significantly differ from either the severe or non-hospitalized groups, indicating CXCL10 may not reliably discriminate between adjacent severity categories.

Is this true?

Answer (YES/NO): NO